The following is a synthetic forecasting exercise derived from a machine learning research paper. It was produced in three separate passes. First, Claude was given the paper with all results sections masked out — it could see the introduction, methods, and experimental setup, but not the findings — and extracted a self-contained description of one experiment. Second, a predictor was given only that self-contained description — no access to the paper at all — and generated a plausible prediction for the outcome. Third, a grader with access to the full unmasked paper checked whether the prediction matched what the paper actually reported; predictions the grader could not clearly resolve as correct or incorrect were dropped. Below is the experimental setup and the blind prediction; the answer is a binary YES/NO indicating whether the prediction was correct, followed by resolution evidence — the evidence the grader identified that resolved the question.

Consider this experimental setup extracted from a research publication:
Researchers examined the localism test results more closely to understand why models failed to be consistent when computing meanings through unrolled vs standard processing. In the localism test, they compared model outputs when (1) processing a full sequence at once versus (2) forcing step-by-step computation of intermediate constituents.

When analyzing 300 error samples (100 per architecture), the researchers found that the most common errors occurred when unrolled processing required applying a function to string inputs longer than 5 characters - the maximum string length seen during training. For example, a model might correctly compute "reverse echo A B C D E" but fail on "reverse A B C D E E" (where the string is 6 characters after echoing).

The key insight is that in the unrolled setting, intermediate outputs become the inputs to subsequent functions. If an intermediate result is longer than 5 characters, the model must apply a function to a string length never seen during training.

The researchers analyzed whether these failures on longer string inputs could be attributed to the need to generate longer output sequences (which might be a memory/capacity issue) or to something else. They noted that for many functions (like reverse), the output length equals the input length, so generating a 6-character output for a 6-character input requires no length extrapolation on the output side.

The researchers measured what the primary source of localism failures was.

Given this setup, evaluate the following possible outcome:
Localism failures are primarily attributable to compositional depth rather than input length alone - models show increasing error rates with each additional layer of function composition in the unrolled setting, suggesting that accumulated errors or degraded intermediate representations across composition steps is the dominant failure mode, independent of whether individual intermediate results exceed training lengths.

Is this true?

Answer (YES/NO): NO